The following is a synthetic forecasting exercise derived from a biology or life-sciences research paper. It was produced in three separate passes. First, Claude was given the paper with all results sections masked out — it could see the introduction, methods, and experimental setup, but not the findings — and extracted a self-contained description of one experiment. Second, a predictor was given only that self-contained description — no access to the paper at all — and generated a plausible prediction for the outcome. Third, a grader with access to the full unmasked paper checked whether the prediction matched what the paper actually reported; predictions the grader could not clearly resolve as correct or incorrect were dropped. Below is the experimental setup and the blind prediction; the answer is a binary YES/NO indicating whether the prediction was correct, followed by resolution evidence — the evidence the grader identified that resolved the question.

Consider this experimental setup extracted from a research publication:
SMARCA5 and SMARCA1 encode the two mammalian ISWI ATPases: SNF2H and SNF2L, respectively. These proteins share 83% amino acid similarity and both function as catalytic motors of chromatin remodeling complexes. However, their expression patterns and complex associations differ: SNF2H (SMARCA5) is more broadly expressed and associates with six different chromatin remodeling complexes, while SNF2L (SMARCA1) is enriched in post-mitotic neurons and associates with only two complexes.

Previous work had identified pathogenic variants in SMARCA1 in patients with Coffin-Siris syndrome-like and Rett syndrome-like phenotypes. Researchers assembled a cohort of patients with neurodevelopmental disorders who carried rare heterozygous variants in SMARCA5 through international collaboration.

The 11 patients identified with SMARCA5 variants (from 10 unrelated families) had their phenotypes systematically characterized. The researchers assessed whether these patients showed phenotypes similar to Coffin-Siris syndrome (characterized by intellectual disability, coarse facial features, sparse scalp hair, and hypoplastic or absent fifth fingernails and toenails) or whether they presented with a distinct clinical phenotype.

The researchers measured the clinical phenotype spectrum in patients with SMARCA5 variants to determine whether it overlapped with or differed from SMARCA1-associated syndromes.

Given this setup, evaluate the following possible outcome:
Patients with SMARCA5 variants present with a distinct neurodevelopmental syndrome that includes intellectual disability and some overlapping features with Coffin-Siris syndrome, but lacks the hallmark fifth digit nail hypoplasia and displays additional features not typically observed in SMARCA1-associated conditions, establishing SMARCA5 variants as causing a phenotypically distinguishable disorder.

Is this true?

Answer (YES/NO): YES